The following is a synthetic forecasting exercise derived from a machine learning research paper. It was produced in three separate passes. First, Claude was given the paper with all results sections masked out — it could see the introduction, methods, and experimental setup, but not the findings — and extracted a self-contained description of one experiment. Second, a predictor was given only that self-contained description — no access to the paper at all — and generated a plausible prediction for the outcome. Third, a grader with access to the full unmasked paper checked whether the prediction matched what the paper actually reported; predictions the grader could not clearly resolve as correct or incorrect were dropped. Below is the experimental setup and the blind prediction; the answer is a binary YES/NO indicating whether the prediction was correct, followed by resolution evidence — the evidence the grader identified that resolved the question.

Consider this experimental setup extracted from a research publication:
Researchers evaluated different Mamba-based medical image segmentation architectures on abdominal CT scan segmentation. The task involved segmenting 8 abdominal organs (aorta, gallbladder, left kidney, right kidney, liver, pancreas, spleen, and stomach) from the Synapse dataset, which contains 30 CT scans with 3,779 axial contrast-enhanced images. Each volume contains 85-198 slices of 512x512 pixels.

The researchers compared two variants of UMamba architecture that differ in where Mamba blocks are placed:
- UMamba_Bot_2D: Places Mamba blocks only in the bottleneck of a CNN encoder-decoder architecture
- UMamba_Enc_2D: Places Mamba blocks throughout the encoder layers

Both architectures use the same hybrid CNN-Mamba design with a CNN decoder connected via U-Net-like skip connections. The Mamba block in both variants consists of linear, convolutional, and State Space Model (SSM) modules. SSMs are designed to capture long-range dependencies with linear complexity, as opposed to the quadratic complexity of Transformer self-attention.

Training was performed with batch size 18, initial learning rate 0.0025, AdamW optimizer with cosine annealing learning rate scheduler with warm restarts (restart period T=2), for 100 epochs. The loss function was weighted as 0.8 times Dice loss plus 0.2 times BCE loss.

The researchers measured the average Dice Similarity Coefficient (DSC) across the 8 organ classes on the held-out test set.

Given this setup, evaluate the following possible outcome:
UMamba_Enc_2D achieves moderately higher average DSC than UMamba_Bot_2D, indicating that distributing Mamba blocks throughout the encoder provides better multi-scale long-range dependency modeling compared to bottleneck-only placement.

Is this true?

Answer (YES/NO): YES